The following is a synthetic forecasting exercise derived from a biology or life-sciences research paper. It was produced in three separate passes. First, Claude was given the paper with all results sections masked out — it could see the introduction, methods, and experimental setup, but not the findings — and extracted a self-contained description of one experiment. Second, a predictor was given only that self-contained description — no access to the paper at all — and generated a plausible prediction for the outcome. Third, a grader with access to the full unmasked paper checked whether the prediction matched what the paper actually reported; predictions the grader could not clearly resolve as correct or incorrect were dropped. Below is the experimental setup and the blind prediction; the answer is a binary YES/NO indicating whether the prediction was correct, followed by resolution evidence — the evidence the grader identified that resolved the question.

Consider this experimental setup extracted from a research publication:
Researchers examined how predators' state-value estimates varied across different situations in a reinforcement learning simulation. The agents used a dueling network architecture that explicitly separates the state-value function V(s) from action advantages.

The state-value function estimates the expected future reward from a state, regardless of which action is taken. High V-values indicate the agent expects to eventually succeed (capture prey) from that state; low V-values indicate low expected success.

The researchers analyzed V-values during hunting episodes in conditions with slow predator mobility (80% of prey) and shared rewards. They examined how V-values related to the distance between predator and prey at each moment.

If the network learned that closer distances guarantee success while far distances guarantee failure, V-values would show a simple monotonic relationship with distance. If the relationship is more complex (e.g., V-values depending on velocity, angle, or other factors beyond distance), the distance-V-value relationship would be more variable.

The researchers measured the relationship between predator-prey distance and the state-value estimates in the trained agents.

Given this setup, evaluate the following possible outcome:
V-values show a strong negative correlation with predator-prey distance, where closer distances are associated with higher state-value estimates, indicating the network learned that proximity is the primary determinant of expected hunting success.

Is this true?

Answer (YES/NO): YES